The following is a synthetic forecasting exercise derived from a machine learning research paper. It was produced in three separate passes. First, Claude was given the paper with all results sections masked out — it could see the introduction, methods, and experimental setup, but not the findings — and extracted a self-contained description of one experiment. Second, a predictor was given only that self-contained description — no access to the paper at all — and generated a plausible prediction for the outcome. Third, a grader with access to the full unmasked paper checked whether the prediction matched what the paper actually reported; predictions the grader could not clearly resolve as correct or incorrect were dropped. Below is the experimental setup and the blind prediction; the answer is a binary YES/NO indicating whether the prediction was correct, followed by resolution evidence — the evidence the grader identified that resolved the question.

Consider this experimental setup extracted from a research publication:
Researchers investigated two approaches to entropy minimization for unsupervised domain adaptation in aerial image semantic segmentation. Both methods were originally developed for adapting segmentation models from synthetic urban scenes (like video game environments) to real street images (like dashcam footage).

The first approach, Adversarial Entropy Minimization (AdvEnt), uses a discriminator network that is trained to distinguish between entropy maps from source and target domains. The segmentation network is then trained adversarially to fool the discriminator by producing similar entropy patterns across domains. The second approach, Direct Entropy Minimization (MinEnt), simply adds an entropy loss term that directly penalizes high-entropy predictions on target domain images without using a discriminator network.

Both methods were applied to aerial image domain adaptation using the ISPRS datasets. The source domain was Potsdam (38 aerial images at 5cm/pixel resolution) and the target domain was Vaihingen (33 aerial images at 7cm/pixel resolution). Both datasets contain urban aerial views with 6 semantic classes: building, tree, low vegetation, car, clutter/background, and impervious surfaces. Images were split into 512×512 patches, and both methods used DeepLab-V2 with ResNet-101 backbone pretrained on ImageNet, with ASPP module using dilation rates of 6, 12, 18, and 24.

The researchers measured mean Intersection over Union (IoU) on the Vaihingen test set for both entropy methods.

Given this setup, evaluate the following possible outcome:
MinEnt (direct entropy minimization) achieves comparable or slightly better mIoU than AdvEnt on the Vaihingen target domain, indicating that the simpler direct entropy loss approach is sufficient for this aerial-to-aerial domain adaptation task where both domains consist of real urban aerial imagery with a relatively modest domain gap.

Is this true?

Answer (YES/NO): NO